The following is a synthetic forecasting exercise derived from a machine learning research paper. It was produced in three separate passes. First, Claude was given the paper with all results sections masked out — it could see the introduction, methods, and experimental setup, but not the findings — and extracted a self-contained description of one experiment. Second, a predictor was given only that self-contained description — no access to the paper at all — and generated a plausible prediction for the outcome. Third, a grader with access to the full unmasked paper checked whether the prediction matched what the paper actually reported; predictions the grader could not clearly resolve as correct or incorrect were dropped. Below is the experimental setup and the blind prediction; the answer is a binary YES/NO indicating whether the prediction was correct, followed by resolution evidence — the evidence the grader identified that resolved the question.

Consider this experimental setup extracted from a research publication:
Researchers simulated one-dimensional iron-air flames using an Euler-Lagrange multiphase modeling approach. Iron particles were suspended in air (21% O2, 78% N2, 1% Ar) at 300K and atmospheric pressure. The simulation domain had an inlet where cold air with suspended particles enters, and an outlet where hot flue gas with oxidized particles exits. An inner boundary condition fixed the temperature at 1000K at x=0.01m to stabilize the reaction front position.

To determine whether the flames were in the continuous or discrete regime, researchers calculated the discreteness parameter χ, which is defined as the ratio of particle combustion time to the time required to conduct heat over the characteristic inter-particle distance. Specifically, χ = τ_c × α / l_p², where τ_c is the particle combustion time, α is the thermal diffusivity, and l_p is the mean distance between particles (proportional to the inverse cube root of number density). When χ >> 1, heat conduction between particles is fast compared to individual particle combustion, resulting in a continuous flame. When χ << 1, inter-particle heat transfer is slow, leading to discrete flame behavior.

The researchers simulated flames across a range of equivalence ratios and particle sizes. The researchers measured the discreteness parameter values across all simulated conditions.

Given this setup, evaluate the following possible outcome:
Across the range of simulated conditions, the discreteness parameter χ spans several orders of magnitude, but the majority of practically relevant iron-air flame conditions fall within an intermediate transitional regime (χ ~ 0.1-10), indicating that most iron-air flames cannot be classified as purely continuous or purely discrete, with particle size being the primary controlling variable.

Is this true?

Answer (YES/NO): NO